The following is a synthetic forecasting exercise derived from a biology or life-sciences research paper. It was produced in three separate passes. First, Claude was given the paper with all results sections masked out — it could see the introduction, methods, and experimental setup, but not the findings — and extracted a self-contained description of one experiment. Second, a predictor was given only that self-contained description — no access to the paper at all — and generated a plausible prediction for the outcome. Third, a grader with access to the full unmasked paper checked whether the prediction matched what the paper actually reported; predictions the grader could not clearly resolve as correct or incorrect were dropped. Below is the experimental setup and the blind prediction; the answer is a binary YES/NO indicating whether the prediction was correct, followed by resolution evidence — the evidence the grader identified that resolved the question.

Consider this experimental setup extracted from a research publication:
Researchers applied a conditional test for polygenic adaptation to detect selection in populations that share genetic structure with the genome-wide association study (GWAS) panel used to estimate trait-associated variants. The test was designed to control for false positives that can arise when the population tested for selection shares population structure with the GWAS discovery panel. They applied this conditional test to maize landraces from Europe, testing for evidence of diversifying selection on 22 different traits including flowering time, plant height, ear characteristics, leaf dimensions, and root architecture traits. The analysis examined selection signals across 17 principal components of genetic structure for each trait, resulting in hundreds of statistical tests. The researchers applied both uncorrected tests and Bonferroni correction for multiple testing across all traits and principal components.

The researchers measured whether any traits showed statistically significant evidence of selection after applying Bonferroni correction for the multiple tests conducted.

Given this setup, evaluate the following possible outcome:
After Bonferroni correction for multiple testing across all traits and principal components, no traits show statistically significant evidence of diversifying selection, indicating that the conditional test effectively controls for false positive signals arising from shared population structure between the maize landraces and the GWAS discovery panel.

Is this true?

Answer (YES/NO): YES